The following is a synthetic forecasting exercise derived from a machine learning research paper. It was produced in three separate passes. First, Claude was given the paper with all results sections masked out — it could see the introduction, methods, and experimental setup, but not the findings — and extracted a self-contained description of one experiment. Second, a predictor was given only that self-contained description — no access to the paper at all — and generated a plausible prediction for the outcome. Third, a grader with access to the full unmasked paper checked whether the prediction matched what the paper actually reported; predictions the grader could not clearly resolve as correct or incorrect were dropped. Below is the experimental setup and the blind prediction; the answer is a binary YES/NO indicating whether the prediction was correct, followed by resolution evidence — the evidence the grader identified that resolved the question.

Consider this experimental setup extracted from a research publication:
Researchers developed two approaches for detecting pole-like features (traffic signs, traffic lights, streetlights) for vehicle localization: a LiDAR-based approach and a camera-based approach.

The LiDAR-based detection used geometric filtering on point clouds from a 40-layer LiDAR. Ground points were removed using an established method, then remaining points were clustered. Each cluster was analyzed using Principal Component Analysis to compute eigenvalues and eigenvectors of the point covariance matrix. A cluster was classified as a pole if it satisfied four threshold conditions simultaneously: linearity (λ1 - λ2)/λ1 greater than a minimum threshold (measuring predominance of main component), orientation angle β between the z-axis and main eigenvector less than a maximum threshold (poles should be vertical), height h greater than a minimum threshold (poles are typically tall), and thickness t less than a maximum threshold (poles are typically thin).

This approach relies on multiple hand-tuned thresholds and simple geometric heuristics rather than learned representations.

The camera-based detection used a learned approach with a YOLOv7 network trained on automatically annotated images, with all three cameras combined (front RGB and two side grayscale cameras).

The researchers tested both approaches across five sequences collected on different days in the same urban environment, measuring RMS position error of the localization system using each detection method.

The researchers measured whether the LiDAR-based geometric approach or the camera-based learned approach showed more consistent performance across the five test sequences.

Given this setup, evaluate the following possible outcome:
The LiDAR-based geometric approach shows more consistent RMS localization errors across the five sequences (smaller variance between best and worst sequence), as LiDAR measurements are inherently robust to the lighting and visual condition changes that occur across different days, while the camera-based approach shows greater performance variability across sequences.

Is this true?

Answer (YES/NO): NO